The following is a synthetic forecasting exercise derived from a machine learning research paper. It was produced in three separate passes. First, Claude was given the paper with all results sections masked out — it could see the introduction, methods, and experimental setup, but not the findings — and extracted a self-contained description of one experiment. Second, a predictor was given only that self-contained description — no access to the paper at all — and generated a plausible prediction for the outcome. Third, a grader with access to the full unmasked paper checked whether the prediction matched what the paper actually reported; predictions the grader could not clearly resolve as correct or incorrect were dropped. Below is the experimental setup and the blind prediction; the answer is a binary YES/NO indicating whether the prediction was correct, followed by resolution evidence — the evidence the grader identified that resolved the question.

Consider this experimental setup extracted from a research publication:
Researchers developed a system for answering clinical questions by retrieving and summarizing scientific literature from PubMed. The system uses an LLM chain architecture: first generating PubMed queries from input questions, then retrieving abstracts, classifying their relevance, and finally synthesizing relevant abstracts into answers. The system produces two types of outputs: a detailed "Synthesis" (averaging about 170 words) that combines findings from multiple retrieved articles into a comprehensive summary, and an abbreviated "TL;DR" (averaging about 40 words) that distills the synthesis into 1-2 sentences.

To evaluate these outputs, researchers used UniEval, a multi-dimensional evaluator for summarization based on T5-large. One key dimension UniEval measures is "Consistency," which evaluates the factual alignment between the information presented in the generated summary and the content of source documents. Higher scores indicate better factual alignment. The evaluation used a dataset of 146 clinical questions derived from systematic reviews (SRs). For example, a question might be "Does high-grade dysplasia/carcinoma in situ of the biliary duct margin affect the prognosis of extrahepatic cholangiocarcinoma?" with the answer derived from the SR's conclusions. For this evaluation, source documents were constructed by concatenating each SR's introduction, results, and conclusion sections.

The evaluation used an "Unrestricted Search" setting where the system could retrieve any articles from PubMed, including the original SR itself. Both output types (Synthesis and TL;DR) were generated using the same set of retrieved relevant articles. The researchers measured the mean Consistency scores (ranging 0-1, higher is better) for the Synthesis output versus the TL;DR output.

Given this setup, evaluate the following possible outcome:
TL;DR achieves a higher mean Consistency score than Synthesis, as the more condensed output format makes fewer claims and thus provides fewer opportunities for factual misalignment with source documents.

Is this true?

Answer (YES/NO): YES